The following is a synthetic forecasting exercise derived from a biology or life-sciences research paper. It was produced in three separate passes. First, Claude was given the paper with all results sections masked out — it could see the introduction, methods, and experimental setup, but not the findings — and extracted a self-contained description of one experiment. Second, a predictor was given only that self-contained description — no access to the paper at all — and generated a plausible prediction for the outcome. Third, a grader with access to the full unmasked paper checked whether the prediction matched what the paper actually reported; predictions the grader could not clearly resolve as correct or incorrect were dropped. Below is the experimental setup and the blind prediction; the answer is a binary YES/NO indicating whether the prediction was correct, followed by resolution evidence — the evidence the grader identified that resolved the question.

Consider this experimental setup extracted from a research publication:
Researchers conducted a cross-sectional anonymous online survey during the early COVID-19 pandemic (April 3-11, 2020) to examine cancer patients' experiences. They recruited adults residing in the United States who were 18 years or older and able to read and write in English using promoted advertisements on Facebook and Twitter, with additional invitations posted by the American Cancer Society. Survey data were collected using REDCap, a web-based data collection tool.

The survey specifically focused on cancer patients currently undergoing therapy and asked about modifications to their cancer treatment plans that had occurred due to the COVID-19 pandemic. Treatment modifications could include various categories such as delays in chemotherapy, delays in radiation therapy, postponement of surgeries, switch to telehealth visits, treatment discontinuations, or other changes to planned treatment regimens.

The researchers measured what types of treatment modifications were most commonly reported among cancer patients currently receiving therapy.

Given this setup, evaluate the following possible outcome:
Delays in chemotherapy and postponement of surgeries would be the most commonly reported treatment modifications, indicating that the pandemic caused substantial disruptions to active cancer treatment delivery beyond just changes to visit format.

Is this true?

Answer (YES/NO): NO